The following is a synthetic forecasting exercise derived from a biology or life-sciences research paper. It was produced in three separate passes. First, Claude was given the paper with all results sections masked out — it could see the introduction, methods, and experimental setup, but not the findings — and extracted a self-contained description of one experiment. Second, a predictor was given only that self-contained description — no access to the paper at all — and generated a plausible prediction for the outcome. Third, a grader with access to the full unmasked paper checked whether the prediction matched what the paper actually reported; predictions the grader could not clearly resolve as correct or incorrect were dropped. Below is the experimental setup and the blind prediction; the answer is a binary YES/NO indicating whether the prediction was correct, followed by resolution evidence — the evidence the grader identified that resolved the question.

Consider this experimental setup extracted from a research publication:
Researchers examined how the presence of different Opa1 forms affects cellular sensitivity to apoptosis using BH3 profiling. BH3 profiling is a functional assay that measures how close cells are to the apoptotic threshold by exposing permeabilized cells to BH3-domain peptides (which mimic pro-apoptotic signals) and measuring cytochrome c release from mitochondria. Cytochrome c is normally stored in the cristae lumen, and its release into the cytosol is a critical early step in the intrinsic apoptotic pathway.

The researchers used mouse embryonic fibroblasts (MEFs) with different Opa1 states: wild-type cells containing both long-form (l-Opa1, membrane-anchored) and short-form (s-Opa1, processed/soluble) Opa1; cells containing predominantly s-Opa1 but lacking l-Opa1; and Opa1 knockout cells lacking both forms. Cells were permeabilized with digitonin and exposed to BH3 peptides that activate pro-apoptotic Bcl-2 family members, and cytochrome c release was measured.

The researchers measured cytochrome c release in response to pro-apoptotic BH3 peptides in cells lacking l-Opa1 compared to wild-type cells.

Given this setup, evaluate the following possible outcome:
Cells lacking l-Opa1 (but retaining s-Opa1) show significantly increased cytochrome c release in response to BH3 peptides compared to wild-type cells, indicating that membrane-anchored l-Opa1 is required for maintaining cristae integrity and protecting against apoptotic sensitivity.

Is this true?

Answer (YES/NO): NO